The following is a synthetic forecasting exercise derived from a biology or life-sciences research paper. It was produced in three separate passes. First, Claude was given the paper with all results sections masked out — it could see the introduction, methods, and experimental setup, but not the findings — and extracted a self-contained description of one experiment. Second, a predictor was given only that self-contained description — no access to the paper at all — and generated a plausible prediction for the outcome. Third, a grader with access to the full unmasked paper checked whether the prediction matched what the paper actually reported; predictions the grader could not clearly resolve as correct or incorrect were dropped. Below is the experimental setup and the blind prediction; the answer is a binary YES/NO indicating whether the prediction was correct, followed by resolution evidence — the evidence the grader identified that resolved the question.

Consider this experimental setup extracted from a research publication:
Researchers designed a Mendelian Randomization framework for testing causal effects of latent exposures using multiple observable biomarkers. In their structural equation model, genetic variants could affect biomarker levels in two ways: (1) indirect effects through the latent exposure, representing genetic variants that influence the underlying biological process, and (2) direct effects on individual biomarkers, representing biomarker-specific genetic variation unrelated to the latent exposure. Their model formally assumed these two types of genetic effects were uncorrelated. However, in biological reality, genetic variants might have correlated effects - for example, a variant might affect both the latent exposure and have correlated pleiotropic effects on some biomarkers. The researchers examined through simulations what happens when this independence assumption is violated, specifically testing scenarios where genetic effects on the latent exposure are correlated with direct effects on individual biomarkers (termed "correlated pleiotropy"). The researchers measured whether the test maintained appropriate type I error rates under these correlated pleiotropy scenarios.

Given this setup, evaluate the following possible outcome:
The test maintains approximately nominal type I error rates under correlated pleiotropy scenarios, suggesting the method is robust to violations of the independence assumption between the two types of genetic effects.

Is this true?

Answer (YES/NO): YES